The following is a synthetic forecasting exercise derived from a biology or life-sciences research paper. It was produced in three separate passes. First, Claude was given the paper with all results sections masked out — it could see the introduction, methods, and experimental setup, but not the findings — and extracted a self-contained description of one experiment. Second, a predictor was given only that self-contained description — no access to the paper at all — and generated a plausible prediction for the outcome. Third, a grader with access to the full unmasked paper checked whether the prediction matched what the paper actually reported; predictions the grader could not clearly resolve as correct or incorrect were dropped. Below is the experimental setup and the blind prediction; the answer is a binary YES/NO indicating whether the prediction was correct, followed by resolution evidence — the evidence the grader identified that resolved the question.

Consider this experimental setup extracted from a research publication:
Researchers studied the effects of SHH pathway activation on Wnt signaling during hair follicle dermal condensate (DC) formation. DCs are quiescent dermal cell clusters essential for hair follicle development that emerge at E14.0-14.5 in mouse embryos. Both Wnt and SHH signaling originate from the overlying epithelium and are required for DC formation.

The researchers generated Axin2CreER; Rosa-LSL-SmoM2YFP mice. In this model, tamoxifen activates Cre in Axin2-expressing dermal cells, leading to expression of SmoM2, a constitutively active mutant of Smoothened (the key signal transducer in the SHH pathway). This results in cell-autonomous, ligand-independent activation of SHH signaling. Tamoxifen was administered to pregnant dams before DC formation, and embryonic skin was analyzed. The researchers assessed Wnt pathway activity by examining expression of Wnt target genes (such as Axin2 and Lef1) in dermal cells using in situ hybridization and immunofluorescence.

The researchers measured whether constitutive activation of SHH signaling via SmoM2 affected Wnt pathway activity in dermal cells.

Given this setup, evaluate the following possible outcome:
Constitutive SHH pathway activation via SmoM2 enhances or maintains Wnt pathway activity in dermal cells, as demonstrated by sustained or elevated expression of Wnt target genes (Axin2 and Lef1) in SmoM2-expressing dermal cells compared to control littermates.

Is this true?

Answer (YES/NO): YES